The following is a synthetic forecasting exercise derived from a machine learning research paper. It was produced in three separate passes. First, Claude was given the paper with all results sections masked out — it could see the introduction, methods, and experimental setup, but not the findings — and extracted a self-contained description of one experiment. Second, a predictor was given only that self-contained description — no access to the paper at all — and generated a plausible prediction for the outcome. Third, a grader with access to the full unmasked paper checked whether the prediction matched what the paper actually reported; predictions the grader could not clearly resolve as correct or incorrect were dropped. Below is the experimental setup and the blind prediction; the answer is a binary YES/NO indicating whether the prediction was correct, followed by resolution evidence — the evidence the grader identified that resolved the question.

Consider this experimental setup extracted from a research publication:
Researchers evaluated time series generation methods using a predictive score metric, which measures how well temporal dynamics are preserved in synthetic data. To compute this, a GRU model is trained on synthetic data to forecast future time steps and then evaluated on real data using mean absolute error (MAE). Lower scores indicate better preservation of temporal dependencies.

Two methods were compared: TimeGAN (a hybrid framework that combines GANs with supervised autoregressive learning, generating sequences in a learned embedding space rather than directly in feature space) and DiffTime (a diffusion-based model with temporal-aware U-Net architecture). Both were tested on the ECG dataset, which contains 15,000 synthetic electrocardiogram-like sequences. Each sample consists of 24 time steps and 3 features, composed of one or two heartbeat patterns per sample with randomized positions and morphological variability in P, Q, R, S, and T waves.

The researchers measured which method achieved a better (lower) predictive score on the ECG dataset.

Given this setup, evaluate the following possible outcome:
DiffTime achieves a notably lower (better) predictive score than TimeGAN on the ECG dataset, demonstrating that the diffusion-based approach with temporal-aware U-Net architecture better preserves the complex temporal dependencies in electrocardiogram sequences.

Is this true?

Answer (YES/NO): NO